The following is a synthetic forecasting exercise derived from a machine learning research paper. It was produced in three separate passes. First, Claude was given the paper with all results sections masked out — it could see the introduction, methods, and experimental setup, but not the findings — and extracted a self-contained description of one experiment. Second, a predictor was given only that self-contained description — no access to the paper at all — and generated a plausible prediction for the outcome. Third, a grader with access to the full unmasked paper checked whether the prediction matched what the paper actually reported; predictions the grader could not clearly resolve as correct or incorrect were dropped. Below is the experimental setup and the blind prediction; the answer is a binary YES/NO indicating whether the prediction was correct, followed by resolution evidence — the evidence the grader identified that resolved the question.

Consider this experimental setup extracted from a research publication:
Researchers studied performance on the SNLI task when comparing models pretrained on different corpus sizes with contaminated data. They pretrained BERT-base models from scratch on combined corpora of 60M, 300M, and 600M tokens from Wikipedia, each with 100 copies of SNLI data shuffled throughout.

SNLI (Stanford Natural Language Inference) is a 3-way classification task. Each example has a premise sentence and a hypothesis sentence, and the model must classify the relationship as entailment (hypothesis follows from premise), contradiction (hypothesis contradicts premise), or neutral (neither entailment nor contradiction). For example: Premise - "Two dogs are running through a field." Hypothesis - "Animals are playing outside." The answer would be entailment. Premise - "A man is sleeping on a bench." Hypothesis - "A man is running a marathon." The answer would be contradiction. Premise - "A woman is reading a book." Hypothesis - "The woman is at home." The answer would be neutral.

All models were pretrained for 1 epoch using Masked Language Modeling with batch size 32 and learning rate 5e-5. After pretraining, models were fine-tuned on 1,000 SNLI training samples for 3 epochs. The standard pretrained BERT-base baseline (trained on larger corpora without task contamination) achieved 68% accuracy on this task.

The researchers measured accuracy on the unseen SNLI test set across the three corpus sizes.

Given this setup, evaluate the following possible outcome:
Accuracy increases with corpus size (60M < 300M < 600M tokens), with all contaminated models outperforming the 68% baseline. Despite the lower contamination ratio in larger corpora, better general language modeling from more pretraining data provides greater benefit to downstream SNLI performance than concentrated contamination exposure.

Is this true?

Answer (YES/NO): NO